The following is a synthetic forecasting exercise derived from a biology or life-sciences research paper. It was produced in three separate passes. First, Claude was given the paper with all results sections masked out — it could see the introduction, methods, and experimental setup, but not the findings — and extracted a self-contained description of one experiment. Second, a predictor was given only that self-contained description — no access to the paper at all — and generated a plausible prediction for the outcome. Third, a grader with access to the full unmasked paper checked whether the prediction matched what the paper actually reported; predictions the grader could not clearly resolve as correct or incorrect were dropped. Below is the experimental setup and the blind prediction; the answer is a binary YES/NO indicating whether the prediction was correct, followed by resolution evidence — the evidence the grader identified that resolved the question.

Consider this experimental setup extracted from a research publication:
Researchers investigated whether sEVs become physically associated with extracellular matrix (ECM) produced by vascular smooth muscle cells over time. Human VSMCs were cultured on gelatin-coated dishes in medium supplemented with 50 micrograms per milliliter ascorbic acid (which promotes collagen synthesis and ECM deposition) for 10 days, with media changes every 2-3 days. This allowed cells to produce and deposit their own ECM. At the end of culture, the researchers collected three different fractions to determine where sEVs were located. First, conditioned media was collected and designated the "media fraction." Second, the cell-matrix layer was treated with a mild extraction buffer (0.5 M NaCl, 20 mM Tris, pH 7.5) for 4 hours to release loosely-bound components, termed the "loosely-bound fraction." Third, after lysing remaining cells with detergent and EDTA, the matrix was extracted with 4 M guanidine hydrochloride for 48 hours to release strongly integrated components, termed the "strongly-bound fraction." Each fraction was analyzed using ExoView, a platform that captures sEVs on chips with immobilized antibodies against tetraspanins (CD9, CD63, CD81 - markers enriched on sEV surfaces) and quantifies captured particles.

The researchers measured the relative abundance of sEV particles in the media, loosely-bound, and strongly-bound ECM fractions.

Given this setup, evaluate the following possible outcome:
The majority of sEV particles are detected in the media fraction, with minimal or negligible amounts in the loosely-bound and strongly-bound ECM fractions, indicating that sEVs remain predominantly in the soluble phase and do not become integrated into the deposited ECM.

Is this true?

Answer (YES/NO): NO